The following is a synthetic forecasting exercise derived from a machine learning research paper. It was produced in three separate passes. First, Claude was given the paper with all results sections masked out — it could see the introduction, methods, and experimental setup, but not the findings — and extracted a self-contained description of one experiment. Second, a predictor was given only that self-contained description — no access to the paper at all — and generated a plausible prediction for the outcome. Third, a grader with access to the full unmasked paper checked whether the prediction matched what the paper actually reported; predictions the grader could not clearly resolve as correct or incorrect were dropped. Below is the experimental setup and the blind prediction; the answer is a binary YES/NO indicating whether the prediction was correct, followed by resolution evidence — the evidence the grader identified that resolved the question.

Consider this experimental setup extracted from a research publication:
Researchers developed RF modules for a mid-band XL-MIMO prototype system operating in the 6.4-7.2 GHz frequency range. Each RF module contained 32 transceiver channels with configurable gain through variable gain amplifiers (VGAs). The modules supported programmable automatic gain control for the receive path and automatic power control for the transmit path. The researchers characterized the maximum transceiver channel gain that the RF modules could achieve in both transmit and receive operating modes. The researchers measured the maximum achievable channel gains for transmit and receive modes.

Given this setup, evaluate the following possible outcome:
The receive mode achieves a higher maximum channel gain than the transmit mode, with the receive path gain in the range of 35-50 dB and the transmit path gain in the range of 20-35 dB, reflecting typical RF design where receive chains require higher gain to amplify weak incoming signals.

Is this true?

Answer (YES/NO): NO